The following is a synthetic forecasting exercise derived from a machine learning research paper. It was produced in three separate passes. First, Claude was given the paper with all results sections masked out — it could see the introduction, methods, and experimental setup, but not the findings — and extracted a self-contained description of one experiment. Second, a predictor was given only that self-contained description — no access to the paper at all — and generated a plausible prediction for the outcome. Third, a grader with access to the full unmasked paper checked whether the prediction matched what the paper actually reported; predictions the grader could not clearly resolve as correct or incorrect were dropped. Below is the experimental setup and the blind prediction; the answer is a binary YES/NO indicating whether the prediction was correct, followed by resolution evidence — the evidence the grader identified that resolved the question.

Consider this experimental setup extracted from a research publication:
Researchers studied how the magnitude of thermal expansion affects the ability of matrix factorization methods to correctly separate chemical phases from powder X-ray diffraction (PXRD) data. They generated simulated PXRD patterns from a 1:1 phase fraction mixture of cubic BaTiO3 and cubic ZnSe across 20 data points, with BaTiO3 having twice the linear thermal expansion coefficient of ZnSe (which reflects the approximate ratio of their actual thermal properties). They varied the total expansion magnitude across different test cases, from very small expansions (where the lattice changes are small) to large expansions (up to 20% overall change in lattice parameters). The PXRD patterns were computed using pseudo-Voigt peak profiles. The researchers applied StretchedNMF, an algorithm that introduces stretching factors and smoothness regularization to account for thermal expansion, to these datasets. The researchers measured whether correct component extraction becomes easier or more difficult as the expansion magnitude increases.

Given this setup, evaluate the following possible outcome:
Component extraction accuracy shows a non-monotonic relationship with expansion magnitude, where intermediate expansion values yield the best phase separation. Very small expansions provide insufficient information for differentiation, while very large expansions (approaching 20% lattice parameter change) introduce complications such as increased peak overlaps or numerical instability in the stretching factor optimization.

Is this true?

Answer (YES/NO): NO